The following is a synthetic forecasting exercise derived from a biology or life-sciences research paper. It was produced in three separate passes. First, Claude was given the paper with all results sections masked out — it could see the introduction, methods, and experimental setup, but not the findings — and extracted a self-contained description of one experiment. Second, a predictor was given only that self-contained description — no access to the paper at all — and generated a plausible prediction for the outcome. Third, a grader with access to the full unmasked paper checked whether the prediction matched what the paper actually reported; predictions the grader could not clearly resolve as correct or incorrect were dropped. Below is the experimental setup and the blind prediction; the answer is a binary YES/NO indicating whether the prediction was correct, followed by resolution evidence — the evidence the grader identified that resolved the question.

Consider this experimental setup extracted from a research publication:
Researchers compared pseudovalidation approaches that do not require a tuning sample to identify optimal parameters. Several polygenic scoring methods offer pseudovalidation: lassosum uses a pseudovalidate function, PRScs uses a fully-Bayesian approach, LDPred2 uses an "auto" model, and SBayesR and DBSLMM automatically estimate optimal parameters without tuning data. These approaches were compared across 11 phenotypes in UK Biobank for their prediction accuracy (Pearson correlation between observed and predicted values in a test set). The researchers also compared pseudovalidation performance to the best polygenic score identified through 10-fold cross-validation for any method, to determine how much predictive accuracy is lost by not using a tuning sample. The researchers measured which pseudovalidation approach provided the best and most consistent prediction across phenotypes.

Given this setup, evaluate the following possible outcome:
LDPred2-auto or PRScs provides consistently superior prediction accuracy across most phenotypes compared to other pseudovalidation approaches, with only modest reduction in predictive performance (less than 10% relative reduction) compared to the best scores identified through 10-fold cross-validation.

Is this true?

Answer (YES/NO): NO